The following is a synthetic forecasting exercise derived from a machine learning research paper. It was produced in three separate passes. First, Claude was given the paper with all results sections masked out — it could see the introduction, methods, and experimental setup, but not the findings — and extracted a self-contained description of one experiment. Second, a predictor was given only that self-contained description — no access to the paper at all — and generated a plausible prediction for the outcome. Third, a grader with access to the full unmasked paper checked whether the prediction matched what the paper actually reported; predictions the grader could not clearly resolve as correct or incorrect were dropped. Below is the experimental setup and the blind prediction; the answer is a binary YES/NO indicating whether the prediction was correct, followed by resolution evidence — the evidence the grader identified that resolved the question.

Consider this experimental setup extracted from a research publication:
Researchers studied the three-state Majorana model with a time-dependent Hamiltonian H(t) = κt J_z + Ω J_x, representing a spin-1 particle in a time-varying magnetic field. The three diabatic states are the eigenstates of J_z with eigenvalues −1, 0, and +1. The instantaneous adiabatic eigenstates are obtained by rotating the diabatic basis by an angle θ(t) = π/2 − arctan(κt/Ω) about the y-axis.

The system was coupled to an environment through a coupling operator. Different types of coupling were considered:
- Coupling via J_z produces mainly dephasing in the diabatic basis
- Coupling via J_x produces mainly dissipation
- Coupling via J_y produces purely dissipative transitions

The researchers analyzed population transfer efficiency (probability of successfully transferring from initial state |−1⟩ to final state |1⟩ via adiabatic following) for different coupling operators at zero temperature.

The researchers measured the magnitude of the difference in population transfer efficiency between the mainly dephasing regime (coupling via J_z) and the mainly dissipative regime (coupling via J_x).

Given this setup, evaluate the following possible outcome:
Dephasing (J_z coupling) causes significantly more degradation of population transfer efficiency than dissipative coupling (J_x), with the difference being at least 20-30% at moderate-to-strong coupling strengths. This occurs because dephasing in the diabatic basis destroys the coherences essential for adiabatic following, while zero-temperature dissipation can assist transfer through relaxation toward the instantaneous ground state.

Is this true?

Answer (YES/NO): NO